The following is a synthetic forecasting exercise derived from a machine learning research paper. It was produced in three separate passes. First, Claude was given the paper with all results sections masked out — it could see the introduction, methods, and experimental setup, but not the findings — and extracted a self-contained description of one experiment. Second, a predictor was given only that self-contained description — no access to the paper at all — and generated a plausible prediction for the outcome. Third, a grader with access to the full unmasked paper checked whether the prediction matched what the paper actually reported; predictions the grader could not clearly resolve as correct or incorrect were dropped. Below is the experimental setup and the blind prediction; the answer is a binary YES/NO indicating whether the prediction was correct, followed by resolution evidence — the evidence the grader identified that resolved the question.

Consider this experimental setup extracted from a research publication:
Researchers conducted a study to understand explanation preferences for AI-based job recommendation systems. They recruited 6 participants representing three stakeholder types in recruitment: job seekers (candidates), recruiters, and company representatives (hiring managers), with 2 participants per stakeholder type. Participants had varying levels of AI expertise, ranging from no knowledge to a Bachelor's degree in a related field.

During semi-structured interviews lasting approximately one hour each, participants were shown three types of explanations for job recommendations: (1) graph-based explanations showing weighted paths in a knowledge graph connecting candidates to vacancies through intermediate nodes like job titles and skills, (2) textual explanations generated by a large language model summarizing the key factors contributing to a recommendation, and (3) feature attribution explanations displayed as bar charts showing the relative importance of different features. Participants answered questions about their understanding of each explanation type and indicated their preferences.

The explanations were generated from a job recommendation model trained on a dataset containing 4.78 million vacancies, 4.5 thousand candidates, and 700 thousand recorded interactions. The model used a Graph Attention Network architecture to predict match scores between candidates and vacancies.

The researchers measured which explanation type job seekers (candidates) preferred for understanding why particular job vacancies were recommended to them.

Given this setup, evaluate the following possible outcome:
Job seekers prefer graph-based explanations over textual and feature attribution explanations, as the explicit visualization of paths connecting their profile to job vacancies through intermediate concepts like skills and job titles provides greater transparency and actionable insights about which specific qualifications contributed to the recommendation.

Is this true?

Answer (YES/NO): NO